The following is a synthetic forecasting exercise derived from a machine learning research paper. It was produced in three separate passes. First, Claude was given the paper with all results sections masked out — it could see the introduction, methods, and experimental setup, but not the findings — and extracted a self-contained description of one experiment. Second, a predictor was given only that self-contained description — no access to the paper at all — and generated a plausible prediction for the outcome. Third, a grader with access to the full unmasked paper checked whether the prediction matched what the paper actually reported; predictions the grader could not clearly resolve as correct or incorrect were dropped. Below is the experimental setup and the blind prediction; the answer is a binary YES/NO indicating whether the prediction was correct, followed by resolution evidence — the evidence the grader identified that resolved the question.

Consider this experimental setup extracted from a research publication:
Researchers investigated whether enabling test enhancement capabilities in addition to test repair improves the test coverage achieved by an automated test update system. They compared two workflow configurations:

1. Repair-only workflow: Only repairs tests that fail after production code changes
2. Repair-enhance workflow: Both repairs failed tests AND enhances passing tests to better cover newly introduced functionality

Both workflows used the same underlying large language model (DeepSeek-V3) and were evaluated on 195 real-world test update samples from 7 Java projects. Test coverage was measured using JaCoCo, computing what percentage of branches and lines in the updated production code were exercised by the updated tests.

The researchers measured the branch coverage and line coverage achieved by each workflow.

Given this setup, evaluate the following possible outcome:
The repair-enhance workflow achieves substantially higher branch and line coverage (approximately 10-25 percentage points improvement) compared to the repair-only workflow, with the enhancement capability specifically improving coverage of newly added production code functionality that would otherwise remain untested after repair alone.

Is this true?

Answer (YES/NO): YES